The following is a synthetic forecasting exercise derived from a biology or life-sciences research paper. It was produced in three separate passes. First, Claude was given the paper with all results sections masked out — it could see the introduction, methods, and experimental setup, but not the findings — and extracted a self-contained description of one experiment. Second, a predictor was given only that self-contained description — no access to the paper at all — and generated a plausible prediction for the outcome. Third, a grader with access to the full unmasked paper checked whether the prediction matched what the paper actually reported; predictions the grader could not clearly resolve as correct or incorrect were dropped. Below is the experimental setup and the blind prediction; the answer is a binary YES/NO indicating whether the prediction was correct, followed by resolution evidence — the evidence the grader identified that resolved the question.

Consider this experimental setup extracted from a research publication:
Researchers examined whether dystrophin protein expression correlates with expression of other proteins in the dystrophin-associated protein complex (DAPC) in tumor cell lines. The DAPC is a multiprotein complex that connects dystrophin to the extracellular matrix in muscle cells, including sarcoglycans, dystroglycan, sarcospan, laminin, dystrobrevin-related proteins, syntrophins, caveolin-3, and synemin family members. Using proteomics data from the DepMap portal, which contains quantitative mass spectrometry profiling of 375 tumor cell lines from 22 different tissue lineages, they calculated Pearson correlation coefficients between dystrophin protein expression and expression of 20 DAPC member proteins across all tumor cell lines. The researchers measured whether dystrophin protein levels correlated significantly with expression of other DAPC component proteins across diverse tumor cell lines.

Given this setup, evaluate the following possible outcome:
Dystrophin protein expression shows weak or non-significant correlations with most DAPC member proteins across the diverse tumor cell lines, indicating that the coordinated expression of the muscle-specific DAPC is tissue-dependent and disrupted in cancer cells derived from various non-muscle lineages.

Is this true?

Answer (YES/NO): YES